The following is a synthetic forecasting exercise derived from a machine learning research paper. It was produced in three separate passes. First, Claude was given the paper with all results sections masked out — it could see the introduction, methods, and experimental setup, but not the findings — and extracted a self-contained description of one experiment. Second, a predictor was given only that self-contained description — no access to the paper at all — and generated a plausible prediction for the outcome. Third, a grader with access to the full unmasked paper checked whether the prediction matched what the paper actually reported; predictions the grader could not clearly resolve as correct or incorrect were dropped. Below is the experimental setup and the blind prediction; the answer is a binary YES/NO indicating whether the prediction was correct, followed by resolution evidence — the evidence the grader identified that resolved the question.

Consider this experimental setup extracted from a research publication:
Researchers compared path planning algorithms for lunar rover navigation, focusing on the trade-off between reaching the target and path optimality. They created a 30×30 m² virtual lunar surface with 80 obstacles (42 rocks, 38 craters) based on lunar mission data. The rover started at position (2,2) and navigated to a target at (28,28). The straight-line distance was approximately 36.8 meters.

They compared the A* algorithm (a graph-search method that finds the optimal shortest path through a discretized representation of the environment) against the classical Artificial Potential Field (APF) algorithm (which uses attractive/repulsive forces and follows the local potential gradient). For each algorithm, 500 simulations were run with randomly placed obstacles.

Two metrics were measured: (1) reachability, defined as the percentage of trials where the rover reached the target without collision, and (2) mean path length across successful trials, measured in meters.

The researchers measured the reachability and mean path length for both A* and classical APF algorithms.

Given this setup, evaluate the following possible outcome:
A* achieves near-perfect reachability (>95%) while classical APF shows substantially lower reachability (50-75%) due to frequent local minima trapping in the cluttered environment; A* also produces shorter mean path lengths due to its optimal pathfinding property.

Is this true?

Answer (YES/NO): YES